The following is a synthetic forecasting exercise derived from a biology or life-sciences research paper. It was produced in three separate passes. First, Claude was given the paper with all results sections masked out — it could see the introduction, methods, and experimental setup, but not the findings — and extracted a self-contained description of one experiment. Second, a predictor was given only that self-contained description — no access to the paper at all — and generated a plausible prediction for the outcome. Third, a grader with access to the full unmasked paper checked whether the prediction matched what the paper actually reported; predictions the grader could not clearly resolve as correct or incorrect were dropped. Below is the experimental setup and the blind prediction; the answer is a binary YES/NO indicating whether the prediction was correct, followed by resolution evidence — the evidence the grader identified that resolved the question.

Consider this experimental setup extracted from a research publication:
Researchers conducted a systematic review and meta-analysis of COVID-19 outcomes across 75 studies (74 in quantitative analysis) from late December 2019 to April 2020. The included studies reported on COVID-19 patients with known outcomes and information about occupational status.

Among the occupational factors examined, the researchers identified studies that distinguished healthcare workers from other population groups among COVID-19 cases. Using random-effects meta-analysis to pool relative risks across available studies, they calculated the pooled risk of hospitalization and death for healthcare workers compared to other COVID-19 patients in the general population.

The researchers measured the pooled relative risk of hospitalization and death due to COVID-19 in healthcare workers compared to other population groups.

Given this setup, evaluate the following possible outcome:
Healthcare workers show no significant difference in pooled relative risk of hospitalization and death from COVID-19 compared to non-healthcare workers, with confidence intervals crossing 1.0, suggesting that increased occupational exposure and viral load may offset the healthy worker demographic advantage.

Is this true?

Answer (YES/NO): NO